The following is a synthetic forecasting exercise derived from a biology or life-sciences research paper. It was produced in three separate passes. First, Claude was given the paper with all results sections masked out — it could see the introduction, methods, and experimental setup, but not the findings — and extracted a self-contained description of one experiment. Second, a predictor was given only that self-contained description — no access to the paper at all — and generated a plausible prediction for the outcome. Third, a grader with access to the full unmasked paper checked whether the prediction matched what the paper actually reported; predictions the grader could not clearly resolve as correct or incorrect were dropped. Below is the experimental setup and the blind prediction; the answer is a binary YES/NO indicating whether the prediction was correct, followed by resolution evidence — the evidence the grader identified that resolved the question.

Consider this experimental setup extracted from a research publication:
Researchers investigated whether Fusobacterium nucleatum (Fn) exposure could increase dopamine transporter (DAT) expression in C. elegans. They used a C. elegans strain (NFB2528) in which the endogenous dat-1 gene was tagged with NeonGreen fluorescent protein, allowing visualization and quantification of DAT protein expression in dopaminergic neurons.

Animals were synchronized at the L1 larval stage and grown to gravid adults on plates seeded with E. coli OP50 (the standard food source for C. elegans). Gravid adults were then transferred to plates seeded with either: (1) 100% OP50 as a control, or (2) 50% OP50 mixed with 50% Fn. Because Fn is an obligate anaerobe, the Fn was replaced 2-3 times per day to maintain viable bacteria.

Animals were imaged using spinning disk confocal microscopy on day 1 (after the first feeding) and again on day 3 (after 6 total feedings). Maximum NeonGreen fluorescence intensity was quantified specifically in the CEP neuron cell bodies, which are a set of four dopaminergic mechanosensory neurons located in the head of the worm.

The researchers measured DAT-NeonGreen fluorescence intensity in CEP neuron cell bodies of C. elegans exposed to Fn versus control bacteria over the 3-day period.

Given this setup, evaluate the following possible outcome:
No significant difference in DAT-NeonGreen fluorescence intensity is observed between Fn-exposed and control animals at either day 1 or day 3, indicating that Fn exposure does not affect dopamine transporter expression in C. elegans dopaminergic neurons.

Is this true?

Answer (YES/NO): NO